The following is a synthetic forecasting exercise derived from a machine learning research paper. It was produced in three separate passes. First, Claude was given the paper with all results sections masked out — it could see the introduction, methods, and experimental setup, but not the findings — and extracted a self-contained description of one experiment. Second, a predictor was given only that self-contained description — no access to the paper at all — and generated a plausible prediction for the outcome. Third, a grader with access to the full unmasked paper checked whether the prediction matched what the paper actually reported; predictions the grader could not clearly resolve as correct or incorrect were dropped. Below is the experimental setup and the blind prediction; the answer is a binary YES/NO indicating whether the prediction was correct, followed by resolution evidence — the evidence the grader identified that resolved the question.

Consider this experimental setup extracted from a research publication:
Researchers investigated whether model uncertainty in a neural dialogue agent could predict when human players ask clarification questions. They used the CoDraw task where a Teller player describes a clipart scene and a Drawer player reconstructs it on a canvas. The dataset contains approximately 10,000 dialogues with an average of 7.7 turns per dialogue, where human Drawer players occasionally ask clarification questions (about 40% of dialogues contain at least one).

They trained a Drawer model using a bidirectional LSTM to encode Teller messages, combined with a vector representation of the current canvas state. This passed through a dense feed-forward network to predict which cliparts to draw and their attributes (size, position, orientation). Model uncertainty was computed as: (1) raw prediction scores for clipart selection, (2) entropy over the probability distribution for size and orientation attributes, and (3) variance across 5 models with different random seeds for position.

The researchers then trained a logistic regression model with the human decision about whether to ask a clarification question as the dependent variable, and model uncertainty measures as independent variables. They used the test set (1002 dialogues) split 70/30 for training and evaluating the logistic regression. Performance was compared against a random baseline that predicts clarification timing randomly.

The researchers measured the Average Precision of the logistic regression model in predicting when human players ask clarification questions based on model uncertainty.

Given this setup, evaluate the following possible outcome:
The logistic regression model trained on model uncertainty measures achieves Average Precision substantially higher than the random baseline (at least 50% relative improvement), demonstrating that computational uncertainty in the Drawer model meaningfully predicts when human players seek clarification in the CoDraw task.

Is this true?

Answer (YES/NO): NO